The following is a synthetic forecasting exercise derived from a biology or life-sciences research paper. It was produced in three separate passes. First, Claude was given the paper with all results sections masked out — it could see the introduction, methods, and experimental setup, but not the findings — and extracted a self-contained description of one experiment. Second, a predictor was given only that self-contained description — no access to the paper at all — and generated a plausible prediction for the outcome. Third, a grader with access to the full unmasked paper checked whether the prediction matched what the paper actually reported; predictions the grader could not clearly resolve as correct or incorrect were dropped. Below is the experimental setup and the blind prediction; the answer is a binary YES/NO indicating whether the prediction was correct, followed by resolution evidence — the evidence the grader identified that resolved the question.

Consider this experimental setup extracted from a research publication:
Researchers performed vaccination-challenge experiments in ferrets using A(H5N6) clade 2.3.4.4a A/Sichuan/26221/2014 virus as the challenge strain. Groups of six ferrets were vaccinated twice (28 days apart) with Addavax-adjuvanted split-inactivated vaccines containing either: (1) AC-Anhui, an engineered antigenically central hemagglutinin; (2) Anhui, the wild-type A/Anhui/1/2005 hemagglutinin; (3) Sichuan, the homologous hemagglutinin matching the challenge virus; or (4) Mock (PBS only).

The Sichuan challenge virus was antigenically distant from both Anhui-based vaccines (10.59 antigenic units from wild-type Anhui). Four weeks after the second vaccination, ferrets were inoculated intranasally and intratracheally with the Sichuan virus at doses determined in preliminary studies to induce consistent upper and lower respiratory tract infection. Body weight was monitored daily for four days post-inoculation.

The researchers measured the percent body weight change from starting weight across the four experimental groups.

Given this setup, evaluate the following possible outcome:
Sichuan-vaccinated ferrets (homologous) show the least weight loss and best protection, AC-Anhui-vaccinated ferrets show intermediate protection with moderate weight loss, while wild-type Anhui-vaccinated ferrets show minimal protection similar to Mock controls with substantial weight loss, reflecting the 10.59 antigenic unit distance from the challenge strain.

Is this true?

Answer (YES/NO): NO